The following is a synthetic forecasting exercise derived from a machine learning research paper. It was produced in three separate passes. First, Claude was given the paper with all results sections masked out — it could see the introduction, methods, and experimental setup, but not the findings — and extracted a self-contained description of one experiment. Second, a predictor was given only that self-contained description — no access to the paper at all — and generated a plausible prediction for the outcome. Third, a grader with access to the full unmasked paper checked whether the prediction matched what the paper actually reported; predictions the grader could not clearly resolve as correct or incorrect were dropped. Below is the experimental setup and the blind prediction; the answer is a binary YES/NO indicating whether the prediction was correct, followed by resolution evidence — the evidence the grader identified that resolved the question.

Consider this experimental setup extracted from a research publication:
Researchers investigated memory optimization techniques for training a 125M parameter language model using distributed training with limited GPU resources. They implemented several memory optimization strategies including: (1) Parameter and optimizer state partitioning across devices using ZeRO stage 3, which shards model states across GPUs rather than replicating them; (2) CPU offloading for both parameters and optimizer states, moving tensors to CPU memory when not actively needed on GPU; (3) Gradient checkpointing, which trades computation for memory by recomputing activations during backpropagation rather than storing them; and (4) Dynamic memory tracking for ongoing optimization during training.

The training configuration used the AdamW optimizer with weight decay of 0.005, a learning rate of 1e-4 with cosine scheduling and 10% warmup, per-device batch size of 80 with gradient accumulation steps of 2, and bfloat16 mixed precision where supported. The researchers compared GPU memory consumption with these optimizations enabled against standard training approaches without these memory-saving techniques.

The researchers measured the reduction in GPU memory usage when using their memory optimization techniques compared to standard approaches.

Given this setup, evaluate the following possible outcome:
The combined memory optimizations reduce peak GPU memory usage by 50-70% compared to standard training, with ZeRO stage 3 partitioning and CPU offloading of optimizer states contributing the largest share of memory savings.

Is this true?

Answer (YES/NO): NO